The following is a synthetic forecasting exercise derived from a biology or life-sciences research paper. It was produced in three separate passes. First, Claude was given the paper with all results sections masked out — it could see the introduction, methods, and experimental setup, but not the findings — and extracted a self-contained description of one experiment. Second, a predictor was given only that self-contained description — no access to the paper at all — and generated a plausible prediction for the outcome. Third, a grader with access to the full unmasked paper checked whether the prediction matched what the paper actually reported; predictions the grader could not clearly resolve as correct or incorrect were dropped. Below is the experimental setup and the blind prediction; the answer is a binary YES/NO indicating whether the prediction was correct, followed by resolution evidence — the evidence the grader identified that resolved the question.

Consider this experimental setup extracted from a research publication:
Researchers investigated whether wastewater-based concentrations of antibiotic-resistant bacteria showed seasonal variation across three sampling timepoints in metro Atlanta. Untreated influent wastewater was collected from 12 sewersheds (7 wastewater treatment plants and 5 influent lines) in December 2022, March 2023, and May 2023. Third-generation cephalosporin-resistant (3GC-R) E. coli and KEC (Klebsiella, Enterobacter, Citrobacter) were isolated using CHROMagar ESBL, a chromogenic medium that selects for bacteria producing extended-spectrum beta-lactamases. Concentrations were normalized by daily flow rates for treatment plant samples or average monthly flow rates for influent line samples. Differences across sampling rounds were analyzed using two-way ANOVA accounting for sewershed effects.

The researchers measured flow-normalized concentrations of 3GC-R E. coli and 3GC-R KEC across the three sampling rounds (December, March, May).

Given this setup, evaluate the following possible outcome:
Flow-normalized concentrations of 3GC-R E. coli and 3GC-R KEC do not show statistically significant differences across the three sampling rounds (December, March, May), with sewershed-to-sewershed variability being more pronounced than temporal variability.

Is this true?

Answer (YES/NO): NO